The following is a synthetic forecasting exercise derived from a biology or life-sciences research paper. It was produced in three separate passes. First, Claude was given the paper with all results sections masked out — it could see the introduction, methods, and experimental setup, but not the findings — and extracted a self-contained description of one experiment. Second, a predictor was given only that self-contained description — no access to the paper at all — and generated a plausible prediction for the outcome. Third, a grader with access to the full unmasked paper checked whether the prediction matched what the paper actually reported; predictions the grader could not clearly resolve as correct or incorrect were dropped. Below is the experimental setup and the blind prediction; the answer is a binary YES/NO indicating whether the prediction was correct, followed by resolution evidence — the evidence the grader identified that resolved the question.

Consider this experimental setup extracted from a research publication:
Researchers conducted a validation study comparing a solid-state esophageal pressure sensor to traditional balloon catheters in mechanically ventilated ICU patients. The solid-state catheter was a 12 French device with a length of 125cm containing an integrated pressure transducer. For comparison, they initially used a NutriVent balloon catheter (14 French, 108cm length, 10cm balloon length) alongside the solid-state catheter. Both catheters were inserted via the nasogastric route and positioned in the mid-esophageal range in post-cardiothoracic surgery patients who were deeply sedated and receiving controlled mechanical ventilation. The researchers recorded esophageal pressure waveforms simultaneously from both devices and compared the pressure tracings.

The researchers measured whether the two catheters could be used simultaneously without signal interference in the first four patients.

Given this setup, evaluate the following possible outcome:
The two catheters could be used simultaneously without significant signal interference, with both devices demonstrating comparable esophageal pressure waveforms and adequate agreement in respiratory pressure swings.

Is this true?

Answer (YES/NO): NO